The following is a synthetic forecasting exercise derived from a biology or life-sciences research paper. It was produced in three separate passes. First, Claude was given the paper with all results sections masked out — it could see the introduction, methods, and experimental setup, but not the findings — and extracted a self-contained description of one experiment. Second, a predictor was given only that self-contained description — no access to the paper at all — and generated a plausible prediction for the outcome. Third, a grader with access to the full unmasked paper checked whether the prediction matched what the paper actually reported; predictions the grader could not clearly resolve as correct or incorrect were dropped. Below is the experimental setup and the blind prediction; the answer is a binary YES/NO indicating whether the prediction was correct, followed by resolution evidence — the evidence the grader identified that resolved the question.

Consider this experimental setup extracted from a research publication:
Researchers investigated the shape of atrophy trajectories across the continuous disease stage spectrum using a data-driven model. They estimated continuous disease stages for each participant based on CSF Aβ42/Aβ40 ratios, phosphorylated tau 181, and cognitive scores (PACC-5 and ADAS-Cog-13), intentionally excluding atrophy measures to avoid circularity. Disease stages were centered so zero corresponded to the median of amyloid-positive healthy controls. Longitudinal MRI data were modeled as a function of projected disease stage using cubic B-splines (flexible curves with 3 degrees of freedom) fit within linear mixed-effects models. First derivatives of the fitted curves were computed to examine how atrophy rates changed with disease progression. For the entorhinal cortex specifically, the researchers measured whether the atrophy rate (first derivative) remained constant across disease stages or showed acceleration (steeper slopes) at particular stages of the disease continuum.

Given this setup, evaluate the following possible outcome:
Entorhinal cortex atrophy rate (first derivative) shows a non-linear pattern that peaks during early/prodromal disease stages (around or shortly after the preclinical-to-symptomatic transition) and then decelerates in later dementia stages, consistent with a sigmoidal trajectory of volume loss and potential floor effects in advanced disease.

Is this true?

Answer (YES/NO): NO